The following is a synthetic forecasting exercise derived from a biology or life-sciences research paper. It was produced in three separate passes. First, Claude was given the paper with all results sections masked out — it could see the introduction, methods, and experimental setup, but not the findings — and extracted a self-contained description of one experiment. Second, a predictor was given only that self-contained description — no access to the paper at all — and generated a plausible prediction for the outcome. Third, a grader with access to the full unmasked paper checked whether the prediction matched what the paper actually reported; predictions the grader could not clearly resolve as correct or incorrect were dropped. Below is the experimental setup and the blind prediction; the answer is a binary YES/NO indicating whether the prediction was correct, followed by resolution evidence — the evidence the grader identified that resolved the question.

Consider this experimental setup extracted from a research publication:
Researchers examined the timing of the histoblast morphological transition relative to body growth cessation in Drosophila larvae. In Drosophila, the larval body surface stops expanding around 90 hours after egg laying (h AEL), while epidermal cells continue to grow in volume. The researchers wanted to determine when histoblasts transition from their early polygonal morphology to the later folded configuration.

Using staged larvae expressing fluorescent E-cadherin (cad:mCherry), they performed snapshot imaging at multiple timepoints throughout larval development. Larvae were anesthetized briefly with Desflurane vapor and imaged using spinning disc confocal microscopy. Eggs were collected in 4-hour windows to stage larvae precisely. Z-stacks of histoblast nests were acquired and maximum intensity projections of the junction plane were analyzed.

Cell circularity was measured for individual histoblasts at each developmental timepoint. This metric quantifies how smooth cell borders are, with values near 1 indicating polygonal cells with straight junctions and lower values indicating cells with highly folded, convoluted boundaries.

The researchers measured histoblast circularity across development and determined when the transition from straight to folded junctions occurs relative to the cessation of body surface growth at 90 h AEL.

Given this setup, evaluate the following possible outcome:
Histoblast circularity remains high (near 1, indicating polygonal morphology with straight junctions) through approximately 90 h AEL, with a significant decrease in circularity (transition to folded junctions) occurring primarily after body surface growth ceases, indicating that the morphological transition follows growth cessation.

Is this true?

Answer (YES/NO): YES